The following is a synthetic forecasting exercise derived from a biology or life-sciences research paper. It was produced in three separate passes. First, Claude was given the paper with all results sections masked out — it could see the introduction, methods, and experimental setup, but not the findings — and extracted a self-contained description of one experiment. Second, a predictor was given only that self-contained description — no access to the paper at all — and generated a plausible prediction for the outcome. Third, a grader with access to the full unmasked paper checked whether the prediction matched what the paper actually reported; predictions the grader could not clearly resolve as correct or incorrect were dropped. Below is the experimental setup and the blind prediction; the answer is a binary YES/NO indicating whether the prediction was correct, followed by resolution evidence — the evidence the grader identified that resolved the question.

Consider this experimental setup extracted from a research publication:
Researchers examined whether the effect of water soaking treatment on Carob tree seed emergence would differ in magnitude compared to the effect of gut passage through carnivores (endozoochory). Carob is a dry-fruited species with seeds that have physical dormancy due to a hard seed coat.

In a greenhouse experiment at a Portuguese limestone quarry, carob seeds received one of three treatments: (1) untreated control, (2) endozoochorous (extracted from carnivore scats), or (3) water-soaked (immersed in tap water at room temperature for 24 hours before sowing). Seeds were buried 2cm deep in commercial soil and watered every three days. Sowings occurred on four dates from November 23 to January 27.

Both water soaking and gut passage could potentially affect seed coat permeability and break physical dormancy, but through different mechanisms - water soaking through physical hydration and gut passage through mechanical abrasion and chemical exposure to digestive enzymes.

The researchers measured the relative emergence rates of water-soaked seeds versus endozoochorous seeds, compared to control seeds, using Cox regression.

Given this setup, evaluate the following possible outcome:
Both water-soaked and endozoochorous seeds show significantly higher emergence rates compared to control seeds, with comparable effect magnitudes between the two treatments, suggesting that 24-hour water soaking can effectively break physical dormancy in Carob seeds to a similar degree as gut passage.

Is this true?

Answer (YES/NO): NO